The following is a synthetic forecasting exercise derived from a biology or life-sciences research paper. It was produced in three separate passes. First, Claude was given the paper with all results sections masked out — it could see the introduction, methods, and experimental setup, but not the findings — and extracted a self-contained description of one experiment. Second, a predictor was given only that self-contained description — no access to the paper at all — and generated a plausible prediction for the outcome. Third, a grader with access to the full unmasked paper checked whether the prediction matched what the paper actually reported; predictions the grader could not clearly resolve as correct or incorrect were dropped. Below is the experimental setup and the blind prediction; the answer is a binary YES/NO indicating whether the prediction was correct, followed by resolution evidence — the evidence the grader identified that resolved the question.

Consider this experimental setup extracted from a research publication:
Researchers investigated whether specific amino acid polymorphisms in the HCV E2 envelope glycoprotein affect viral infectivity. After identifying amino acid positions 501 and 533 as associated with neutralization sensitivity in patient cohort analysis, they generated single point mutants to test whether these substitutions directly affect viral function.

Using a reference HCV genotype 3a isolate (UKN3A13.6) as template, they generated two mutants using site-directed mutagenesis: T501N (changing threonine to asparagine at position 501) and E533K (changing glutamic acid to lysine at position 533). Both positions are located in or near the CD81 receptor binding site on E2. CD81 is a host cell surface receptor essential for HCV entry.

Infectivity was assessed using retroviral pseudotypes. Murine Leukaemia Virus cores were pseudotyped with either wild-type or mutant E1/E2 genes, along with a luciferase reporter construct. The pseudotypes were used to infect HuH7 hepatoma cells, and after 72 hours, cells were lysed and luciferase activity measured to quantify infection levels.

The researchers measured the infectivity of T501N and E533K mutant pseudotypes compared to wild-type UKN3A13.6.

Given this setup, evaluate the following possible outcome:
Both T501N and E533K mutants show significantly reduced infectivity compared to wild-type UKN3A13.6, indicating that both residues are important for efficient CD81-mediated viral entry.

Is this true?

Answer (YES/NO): YES